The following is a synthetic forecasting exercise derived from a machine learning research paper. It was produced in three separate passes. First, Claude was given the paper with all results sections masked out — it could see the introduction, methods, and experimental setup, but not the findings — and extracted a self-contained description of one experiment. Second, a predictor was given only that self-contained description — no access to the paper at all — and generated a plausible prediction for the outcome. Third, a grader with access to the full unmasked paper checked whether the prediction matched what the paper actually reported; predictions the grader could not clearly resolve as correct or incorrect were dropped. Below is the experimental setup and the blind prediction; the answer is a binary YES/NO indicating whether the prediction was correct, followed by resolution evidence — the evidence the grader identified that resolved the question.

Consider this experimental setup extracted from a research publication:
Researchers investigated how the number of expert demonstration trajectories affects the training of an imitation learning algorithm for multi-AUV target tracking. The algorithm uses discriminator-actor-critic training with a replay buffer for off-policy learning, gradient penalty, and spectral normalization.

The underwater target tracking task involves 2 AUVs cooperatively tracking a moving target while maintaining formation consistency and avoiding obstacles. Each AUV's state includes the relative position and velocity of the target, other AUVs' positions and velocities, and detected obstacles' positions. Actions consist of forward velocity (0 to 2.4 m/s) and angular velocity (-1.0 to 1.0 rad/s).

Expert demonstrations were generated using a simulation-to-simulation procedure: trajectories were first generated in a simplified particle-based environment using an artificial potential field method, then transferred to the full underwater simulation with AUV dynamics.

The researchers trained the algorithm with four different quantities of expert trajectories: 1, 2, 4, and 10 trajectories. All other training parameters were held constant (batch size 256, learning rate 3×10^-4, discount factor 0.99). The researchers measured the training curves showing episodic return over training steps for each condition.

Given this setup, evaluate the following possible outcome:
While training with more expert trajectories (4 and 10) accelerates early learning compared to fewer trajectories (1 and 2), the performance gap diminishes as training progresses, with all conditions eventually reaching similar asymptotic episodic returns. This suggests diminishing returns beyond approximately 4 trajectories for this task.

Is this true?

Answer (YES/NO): NO